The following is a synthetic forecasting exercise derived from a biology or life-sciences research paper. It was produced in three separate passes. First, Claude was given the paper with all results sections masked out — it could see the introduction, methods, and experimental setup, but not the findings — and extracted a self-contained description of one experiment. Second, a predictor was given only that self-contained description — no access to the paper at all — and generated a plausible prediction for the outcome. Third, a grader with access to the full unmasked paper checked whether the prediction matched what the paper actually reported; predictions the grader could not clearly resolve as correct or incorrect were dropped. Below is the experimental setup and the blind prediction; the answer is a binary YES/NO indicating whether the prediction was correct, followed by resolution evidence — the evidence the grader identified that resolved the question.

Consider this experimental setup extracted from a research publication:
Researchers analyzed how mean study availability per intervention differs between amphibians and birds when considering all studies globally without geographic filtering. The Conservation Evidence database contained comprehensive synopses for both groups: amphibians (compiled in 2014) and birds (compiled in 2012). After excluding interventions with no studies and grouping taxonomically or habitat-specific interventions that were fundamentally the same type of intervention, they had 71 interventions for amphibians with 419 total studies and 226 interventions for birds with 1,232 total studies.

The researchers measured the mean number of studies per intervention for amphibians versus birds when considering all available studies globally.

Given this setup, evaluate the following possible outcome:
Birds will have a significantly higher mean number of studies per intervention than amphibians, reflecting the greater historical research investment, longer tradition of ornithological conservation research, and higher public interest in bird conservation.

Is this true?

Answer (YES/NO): NO